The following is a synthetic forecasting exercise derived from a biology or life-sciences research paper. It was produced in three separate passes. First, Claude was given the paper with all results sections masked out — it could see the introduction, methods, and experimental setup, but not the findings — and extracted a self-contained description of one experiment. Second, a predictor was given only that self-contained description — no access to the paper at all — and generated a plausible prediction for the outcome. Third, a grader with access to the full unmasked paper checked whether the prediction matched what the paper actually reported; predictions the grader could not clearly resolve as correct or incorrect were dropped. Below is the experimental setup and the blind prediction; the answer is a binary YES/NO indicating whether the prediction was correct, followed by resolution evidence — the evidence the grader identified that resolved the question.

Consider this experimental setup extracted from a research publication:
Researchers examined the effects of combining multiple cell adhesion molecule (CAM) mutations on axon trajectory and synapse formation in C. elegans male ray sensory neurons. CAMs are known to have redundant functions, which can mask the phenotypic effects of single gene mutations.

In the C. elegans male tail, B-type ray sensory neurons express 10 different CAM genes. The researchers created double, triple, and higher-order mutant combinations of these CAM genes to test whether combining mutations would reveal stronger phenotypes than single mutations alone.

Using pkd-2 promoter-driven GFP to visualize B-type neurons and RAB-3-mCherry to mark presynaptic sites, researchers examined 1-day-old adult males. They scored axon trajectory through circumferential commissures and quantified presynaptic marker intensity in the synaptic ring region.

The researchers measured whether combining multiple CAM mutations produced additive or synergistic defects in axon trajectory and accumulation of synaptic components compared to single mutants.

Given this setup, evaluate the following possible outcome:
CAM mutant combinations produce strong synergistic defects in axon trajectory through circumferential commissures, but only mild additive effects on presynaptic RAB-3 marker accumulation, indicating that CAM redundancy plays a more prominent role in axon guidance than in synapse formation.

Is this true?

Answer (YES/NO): NO